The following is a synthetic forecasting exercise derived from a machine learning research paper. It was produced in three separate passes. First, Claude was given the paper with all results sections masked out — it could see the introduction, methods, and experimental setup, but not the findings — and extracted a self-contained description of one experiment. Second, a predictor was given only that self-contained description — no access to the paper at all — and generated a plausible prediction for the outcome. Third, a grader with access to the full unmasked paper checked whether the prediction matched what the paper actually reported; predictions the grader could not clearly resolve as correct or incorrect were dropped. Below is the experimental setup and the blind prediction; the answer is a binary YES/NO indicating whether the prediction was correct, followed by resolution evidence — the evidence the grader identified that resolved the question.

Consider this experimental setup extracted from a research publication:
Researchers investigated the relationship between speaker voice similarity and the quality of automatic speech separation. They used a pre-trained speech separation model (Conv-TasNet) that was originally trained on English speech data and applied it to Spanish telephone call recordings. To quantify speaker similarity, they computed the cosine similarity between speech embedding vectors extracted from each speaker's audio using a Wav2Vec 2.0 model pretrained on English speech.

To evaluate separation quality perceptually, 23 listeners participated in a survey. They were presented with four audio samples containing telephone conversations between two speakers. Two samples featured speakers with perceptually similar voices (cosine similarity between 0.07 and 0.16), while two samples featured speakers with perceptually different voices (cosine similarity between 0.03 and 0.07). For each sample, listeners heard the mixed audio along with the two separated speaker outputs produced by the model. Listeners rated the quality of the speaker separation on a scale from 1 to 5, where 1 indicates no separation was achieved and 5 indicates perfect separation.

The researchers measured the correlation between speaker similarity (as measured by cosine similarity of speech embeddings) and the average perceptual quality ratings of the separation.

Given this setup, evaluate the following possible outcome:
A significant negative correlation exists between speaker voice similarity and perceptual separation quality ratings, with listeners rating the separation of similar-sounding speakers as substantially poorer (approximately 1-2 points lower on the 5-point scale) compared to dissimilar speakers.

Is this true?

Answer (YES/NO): NO